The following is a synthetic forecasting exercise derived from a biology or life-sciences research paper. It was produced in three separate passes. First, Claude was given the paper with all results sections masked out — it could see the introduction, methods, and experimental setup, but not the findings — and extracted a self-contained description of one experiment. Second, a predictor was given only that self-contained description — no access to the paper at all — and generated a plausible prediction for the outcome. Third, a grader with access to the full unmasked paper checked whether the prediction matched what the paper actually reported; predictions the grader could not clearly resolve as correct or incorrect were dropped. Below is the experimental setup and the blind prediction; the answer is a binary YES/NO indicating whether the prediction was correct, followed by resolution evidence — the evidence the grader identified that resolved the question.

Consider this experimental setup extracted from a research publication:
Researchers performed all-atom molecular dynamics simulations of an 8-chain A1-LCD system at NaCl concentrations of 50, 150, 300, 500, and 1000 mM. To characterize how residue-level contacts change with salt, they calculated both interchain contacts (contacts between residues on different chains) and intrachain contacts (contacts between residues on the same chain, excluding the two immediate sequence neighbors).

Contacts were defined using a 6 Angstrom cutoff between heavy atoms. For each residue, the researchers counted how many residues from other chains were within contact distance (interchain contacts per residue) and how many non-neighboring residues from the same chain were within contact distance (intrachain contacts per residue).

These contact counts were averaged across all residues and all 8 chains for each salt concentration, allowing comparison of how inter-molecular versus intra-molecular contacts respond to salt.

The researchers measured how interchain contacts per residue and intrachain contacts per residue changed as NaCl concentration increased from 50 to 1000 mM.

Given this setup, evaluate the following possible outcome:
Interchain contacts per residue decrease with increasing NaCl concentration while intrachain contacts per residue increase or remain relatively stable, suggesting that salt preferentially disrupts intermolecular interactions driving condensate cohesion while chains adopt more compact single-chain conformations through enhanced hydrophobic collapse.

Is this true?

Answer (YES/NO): NO